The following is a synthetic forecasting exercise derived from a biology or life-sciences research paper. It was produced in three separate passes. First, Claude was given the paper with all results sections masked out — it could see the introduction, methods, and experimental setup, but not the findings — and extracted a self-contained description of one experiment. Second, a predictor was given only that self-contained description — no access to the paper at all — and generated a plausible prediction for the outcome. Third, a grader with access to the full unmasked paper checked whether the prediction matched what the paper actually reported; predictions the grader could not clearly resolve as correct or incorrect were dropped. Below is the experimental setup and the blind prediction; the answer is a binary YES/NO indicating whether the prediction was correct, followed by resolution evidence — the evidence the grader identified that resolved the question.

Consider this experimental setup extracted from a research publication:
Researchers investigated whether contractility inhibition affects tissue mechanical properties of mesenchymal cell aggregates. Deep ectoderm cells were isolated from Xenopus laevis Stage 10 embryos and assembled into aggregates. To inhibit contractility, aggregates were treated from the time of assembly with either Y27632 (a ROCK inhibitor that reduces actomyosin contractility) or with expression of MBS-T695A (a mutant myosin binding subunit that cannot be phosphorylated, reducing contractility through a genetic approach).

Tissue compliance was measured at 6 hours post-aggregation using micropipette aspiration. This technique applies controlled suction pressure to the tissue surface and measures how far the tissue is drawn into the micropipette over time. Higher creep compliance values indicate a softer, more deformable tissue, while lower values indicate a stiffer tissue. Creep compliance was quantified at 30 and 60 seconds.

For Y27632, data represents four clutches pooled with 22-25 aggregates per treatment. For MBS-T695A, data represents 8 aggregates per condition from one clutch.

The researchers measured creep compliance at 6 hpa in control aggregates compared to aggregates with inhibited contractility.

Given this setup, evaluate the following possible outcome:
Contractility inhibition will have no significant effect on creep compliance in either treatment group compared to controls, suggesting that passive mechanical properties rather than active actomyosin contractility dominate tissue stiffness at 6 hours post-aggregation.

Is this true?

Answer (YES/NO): NO